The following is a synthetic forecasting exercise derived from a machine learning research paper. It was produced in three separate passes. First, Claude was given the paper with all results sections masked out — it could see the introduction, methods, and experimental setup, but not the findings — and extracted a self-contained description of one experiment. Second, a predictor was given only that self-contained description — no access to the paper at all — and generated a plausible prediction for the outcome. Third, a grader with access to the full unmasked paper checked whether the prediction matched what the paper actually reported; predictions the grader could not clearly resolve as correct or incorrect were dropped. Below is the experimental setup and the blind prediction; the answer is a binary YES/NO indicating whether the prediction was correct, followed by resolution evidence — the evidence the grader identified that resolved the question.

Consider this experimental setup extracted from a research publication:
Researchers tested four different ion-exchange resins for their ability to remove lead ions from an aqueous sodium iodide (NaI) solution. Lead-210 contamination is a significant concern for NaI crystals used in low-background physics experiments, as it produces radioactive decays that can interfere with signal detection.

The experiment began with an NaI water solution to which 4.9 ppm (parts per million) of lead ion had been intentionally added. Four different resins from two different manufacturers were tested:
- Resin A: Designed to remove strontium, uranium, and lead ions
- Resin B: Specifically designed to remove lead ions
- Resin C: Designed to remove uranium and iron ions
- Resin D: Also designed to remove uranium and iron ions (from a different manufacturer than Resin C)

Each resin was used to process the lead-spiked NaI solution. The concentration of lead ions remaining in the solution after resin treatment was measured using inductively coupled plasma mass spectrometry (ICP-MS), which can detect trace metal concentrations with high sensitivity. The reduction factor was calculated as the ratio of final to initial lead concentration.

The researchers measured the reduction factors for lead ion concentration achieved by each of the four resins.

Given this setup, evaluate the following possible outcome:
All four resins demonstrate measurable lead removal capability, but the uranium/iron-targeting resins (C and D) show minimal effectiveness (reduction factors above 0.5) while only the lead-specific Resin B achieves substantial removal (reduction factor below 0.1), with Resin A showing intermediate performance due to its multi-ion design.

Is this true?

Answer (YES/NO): NO